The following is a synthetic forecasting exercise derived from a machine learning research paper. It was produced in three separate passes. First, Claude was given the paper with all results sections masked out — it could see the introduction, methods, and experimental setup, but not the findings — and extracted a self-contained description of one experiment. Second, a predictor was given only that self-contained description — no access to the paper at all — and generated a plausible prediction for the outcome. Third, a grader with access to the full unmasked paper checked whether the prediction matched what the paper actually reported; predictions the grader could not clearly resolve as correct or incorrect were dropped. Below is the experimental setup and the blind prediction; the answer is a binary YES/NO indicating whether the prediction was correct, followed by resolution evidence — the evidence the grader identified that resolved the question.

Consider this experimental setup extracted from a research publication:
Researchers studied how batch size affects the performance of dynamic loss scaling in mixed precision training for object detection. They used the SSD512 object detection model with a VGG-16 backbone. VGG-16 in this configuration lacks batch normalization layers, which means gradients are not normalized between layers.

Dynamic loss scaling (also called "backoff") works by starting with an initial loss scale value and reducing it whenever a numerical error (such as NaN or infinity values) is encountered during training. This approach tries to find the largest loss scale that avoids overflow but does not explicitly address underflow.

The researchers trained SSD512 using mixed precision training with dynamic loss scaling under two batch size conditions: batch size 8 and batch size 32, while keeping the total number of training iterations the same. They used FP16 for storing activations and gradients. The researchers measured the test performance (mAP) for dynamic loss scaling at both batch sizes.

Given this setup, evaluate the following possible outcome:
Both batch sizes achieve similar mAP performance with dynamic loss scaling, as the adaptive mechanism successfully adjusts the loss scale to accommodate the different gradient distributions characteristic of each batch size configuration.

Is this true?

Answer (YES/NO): NO